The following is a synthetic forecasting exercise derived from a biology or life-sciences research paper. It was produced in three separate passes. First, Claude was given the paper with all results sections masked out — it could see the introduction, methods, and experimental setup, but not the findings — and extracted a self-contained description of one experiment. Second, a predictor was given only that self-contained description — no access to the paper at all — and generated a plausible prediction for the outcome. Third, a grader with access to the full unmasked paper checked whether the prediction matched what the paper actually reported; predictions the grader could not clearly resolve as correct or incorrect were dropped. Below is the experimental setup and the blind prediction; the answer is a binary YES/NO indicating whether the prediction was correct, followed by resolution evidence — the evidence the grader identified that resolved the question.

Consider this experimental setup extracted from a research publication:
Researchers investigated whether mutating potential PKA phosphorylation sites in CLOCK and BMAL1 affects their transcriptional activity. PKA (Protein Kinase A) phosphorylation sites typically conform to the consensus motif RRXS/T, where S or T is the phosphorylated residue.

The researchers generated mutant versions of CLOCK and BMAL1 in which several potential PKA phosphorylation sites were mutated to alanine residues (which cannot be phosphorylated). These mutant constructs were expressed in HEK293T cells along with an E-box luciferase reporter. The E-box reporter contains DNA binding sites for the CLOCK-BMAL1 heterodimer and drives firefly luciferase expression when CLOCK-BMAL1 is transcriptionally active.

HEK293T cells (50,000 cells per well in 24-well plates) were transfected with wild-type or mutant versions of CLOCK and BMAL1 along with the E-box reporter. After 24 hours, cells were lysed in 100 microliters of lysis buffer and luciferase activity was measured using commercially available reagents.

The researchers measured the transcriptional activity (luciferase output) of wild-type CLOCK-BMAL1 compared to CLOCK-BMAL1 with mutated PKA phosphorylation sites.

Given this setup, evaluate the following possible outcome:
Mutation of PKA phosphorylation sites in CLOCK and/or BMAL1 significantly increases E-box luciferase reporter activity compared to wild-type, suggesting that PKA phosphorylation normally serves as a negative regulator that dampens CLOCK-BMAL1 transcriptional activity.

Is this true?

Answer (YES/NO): YES